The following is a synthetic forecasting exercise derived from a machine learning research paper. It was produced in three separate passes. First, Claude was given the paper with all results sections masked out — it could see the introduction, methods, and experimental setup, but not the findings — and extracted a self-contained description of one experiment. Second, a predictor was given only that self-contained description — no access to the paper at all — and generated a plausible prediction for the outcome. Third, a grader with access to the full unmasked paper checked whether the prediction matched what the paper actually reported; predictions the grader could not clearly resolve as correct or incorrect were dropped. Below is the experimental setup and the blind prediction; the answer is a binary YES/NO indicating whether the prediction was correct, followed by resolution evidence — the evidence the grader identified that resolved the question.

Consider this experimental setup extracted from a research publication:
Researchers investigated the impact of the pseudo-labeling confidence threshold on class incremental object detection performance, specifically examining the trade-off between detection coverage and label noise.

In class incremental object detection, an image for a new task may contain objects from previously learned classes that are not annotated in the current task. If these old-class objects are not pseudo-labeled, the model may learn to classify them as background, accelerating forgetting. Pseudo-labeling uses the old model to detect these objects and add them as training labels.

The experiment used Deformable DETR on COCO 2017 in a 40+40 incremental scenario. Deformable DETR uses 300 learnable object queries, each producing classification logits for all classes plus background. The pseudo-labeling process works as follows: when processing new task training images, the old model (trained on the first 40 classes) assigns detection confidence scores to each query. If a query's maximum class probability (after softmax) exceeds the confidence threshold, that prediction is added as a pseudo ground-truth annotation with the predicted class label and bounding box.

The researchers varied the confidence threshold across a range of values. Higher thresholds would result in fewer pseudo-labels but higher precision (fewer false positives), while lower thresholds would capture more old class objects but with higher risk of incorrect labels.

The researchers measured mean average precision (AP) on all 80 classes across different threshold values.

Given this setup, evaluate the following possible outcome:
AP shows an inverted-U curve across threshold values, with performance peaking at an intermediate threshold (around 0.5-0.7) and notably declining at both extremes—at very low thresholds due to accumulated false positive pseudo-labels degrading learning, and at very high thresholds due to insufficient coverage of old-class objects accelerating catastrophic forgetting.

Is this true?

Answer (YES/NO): NO